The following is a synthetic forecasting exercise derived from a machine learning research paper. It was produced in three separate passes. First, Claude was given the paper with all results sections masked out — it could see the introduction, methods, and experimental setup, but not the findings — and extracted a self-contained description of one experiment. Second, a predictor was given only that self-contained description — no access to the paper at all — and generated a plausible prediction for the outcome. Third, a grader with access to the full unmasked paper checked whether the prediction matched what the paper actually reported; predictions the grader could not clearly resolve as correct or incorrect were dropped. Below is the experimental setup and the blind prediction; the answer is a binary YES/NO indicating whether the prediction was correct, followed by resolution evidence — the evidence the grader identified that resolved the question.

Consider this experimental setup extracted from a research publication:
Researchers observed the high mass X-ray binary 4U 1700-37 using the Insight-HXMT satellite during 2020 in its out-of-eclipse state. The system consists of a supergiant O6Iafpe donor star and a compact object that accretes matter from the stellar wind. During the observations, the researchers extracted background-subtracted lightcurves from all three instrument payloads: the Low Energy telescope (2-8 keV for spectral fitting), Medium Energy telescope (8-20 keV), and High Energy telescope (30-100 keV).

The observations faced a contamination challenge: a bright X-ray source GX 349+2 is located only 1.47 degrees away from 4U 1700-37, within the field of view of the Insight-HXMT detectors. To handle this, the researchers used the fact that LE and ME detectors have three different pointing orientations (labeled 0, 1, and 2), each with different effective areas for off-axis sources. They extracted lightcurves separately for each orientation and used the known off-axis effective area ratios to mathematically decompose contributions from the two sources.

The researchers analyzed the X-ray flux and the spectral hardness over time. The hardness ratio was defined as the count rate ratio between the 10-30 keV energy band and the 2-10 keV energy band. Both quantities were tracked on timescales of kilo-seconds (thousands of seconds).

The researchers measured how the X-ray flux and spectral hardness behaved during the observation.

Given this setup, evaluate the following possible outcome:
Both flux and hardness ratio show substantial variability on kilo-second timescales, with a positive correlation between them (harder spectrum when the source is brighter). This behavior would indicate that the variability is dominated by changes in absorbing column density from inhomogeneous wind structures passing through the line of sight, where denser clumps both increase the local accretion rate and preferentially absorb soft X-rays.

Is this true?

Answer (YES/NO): NO